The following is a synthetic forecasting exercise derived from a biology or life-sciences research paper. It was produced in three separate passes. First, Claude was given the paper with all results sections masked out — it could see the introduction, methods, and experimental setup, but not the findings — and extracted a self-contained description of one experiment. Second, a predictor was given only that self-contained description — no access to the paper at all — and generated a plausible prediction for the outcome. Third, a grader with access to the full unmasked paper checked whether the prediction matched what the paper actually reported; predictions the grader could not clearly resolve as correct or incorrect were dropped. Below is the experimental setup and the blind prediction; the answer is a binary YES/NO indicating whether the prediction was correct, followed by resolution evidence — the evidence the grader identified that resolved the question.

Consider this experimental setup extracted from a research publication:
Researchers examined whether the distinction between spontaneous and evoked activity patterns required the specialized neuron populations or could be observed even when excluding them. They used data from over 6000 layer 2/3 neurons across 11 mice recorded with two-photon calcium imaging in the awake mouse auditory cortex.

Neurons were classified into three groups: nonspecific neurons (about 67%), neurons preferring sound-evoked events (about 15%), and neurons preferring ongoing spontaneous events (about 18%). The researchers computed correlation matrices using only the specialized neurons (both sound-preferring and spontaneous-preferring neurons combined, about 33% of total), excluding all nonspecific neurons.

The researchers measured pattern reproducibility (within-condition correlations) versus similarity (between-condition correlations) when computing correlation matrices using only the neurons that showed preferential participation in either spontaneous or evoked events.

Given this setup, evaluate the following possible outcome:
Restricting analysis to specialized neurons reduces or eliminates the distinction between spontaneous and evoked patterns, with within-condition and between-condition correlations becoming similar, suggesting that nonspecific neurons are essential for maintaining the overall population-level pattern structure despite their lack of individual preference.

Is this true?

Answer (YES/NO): NO